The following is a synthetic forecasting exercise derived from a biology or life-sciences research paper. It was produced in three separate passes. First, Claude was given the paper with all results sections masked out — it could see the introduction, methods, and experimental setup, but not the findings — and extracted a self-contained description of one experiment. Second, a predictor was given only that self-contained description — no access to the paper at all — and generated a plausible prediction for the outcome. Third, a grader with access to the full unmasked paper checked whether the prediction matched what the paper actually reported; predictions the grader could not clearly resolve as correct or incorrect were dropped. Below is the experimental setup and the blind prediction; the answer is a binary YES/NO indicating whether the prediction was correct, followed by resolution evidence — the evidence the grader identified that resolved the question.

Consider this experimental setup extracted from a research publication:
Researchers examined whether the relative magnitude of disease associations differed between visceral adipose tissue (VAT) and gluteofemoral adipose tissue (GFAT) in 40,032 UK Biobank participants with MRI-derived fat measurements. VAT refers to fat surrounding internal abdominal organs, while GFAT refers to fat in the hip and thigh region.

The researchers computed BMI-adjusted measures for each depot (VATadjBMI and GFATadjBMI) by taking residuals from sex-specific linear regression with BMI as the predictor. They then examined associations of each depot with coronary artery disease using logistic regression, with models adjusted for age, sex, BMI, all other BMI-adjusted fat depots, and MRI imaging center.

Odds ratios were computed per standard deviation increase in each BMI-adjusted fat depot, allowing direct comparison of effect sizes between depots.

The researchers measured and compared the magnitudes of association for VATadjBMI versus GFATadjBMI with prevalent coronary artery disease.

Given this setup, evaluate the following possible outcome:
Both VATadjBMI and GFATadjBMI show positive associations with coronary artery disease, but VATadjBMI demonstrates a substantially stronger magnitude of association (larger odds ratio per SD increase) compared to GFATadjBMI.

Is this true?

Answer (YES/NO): NO